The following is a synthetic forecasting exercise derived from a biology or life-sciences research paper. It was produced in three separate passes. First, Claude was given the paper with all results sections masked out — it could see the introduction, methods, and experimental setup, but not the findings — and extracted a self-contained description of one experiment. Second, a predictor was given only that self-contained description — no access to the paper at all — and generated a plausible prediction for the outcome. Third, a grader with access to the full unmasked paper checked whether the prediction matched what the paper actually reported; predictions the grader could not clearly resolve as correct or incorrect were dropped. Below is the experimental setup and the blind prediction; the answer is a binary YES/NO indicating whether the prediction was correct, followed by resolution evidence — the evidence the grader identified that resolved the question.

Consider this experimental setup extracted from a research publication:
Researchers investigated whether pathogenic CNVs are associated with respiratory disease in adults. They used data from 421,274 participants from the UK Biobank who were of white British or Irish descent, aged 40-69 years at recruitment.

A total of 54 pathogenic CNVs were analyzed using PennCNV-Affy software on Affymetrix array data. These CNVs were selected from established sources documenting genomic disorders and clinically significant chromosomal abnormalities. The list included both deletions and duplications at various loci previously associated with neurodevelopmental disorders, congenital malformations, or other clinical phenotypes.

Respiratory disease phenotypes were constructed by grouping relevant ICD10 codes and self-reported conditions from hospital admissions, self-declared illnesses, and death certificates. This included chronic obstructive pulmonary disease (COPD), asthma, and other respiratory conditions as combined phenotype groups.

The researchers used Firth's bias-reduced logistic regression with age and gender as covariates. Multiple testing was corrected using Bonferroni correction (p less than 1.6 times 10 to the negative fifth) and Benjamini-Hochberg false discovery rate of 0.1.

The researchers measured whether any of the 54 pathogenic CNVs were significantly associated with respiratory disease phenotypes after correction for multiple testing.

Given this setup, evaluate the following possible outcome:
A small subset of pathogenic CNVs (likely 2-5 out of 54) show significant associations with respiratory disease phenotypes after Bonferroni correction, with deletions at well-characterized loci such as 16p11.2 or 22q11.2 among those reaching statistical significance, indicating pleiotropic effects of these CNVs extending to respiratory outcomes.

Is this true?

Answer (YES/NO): NO